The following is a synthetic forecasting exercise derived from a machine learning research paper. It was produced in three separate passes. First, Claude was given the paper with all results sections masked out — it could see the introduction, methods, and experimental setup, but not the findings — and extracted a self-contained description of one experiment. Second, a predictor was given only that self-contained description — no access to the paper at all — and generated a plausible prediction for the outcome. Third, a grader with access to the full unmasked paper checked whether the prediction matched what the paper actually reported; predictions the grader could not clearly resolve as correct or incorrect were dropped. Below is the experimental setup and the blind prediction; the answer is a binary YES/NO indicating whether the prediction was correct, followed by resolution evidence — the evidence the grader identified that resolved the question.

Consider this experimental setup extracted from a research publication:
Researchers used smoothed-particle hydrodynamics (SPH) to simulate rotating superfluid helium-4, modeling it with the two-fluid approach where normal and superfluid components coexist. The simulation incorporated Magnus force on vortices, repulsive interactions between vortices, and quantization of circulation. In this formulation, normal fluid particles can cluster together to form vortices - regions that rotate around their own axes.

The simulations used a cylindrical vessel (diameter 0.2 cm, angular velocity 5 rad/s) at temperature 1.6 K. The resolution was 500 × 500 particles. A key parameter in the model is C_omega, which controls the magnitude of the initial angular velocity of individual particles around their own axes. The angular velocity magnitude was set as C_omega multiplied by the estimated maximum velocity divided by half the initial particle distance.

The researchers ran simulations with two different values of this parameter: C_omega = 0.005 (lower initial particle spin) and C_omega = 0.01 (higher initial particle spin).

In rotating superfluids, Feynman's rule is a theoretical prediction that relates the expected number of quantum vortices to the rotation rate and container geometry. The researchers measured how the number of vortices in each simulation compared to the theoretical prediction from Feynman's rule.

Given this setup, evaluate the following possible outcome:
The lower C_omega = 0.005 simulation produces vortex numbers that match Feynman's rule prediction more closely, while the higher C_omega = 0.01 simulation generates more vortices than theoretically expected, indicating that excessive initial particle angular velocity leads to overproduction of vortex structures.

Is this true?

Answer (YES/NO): YES